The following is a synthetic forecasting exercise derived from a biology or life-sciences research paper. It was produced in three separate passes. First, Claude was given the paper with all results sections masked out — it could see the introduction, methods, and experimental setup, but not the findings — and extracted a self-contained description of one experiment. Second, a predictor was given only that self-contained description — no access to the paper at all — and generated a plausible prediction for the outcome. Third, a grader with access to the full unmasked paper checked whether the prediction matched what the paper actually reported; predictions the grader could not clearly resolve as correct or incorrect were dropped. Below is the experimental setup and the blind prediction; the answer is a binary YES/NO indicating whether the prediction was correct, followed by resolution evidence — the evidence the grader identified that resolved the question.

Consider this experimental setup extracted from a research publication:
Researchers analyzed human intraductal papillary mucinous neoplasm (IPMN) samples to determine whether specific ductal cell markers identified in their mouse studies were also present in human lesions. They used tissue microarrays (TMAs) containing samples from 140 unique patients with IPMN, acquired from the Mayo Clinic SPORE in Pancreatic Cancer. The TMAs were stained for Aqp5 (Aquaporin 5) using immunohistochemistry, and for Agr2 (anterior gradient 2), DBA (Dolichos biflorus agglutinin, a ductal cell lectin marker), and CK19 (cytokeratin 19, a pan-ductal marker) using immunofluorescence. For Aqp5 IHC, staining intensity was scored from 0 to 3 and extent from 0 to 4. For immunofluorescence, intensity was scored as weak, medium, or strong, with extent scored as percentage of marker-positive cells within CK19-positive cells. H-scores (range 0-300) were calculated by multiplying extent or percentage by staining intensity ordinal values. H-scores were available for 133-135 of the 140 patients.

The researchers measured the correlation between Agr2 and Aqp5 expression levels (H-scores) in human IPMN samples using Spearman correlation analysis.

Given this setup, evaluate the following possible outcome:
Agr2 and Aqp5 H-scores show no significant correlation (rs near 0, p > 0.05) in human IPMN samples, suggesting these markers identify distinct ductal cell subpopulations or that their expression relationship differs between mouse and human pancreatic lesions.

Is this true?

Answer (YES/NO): NO